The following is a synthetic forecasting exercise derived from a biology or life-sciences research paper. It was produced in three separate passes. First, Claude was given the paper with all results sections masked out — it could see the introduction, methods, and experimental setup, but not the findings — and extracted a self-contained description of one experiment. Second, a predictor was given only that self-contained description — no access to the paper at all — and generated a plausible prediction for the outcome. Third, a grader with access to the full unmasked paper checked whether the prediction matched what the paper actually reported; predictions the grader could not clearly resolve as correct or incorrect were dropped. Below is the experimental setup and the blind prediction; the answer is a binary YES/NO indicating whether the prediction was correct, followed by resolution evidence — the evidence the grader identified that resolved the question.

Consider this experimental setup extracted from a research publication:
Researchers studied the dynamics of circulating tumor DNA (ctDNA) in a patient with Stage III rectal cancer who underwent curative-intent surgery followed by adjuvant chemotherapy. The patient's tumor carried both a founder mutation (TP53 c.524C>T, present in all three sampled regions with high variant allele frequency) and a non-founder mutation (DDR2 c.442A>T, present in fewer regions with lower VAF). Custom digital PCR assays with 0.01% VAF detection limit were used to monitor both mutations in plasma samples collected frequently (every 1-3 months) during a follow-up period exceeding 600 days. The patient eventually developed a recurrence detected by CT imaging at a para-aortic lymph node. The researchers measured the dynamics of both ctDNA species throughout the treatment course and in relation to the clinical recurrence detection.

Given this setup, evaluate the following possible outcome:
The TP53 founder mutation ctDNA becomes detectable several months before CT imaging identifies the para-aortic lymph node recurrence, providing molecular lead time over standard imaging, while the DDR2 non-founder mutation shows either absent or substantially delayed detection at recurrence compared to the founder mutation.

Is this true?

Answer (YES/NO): YES